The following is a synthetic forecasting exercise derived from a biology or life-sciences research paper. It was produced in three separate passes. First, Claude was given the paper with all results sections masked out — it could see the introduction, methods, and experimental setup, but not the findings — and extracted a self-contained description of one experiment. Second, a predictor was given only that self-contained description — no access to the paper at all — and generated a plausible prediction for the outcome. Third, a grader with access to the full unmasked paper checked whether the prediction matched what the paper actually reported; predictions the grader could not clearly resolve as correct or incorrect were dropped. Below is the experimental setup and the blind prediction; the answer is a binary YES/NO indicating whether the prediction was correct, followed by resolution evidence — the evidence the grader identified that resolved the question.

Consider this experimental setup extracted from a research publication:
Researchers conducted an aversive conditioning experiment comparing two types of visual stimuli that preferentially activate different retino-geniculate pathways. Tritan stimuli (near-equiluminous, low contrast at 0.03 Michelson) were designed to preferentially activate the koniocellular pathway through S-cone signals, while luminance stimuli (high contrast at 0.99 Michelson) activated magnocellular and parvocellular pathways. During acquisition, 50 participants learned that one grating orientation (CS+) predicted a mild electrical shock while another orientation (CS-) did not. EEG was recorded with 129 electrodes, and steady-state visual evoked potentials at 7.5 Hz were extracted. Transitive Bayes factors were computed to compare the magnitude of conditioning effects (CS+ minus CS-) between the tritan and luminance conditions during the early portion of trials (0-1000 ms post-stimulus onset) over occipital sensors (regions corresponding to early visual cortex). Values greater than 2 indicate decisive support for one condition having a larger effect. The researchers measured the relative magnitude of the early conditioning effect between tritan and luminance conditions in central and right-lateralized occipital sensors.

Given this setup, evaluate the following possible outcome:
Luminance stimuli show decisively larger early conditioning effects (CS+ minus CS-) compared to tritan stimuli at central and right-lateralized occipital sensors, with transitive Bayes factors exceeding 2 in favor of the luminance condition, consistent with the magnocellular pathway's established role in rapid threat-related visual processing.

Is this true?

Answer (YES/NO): YES